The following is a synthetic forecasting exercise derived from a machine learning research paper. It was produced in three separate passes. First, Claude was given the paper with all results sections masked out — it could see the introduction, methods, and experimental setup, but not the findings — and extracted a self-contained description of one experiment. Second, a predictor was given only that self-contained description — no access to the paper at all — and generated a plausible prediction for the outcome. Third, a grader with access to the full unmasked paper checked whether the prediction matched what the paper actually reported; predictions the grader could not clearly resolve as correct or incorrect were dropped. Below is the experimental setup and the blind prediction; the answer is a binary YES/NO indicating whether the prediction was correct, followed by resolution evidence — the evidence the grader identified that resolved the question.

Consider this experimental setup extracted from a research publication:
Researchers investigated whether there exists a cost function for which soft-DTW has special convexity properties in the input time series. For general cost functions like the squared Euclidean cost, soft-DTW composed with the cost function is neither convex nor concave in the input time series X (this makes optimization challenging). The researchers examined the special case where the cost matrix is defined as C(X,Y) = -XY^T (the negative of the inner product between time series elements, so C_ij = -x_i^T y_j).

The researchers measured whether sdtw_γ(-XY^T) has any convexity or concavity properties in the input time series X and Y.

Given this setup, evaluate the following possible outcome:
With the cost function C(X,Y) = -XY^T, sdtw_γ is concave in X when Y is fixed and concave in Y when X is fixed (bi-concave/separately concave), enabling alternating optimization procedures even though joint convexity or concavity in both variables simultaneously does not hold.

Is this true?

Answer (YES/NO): YES